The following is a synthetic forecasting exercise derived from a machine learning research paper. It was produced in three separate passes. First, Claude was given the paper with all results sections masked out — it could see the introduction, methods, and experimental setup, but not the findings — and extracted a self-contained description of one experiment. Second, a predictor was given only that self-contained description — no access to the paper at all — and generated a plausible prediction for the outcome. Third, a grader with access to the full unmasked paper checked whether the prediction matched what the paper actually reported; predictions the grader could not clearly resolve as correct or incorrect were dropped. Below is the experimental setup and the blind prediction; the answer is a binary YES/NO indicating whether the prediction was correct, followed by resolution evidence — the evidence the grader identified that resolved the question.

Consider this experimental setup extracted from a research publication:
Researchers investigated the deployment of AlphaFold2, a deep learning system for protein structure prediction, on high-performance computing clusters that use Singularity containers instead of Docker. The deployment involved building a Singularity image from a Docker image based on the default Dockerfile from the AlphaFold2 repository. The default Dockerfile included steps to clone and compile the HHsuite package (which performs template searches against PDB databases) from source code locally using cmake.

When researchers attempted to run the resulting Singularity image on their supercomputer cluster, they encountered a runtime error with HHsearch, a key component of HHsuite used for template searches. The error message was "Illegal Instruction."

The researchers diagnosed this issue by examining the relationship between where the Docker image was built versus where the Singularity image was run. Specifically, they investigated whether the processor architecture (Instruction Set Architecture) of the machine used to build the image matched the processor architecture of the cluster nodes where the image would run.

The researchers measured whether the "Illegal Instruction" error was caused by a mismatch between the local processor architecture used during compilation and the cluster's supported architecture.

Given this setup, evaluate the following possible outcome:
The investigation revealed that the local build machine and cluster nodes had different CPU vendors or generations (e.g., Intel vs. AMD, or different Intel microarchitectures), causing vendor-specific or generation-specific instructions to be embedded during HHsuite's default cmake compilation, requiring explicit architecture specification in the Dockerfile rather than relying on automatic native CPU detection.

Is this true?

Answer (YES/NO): NO